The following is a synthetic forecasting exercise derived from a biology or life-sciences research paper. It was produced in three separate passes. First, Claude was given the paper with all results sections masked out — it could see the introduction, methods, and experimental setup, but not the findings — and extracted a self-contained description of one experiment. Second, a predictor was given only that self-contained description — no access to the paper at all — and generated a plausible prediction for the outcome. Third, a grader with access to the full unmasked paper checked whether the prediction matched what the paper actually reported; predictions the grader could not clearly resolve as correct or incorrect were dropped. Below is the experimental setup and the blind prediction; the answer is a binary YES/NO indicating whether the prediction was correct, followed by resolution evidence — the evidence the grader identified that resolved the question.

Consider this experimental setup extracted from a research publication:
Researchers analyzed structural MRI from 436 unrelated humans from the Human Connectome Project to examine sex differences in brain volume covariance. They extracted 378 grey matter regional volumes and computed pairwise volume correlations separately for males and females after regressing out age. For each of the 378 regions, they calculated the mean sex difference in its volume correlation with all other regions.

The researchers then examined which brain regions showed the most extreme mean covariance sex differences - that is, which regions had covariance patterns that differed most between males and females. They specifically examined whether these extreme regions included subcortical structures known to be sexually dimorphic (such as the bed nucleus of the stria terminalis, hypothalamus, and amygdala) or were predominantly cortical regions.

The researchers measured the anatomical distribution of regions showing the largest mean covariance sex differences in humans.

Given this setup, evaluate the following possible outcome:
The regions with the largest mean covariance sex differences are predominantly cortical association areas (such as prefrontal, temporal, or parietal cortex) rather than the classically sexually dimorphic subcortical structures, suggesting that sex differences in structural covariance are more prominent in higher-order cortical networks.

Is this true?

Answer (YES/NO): NO